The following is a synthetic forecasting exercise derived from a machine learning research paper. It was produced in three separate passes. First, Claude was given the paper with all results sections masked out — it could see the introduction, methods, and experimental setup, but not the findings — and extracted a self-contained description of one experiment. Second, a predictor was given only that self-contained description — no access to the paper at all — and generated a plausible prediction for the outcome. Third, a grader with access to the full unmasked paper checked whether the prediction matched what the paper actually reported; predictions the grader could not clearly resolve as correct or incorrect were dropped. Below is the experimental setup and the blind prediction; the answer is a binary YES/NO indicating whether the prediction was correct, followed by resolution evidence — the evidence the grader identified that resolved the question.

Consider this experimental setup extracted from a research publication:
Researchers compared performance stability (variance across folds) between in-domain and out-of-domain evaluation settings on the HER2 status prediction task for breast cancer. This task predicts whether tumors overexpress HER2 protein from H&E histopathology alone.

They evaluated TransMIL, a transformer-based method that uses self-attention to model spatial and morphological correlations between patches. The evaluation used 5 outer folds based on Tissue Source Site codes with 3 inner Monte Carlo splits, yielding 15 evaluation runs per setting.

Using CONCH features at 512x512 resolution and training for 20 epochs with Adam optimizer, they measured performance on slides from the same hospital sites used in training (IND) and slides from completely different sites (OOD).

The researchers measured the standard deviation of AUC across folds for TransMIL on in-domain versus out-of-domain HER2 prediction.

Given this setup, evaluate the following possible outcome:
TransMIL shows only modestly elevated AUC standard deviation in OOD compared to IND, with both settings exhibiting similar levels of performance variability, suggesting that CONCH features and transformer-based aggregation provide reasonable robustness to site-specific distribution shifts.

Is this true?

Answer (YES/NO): NO